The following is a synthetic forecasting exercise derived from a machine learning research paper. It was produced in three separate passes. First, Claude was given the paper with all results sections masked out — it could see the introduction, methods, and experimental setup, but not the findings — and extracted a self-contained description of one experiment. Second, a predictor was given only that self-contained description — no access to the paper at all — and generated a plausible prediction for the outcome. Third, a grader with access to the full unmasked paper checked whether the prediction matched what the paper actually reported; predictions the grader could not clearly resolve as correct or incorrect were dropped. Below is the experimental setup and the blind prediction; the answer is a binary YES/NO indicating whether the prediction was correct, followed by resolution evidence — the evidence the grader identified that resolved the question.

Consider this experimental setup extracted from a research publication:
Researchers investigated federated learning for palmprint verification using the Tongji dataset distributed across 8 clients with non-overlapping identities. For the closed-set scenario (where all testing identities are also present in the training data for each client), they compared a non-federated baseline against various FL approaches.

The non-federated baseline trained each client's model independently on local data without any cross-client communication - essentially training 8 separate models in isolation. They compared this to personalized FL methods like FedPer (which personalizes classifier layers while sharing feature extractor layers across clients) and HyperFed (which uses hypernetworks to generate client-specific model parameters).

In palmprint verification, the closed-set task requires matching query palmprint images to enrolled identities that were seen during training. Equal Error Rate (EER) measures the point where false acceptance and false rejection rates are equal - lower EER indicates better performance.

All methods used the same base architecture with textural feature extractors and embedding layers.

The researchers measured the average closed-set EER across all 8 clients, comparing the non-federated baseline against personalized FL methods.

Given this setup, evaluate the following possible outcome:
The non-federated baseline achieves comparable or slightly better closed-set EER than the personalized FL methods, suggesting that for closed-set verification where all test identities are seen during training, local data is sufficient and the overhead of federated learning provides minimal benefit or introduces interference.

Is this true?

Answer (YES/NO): NO